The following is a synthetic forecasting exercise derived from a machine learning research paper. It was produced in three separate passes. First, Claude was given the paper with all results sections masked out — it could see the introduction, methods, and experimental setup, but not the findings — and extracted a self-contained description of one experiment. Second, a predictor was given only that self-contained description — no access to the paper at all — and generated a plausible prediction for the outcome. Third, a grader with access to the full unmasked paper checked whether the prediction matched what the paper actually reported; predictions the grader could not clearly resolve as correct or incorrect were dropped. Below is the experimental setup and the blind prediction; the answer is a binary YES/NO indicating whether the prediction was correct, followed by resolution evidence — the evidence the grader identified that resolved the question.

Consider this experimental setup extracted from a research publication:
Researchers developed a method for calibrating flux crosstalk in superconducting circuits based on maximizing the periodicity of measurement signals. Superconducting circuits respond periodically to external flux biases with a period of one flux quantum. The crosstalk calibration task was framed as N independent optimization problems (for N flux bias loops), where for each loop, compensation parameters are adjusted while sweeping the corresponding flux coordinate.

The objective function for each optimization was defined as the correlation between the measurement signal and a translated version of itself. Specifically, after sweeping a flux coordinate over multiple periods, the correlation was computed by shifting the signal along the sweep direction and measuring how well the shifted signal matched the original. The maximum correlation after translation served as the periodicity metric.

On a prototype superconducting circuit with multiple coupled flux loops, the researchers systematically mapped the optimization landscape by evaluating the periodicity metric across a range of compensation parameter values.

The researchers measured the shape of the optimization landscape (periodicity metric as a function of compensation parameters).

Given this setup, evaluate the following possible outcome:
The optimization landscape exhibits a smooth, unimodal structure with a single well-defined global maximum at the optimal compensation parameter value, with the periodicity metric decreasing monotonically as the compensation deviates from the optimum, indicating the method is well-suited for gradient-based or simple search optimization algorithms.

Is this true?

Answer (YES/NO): YES